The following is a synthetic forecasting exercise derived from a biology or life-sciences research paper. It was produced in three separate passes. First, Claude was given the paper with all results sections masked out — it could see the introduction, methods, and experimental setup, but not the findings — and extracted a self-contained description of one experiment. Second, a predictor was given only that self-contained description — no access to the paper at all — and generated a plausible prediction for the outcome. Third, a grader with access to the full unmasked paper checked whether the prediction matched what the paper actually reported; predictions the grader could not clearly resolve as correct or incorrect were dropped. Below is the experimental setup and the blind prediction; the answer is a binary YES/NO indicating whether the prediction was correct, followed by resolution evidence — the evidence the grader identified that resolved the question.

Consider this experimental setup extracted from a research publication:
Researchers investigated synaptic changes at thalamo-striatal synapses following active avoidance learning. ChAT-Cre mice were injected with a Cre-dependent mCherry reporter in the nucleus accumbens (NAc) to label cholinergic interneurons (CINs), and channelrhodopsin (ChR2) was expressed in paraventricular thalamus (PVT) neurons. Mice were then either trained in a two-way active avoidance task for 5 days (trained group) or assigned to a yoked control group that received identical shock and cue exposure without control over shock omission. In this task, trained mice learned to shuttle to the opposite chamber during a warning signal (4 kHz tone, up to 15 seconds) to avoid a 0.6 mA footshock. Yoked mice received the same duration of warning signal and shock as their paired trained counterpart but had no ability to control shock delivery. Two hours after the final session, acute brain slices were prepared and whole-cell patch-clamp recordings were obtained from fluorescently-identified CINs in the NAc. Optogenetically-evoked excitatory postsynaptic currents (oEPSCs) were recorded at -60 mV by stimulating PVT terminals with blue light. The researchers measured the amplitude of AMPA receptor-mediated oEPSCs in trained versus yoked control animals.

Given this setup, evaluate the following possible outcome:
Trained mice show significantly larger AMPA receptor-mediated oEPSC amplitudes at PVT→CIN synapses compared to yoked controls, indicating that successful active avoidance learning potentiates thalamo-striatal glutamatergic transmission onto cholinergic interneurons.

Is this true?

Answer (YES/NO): YES